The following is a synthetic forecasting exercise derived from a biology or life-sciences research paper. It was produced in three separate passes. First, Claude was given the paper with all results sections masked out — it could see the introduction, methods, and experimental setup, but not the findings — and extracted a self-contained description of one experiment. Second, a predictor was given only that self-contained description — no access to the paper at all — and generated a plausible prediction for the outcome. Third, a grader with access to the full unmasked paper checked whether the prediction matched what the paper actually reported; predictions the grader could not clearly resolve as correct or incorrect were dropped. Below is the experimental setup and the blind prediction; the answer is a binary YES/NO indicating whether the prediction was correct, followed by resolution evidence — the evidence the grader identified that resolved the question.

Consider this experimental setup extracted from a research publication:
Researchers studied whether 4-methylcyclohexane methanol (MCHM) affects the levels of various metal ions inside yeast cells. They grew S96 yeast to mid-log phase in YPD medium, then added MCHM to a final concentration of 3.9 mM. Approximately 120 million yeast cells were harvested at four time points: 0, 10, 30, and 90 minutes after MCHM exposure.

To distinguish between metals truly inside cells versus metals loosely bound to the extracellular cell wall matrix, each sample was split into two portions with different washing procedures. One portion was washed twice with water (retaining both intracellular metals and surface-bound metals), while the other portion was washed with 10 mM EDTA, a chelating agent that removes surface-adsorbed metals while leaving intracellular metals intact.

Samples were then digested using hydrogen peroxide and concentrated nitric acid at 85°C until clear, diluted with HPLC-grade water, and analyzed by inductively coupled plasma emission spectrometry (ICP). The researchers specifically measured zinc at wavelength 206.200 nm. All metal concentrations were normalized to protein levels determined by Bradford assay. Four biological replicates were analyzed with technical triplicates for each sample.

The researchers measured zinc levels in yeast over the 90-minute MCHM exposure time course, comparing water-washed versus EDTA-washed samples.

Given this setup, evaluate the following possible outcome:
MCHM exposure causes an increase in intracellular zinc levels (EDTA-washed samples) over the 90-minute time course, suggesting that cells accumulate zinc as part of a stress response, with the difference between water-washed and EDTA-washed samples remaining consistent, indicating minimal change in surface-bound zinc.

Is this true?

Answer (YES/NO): YES